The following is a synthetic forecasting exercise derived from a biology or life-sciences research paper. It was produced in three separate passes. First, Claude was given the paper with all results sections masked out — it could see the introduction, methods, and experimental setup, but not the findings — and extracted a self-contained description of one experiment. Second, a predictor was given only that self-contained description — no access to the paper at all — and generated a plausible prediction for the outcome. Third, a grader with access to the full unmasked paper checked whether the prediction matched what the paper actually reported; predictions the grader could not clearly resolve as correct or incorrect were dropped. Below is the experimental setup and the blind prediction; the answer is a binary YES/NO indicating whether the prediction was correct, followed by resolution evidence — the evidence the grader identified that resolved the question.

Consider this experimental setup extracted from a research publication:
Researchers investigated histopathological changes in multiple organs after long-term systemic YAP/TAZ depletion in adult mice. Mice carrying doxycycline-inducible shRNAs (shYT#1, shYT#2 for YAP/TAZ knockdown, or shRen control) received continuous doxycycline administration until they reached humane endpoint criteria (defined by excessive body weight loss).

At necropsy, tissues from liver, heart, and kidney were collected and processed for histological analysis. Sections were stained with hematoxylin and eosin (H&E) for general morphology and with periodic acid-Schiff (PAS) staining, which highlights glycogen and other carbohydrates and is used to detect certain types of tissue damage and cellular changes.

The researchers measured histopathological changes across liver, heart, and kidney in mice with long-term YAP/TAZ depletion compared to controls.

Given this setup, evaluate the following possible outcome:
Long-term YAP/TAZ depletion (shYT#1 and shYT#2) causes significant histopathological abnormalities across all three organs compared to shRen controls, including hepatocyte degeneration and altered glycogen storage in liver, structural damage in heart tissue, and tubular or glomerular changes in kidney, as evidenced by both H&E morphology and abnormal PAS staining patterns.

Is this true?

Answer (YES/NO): NO